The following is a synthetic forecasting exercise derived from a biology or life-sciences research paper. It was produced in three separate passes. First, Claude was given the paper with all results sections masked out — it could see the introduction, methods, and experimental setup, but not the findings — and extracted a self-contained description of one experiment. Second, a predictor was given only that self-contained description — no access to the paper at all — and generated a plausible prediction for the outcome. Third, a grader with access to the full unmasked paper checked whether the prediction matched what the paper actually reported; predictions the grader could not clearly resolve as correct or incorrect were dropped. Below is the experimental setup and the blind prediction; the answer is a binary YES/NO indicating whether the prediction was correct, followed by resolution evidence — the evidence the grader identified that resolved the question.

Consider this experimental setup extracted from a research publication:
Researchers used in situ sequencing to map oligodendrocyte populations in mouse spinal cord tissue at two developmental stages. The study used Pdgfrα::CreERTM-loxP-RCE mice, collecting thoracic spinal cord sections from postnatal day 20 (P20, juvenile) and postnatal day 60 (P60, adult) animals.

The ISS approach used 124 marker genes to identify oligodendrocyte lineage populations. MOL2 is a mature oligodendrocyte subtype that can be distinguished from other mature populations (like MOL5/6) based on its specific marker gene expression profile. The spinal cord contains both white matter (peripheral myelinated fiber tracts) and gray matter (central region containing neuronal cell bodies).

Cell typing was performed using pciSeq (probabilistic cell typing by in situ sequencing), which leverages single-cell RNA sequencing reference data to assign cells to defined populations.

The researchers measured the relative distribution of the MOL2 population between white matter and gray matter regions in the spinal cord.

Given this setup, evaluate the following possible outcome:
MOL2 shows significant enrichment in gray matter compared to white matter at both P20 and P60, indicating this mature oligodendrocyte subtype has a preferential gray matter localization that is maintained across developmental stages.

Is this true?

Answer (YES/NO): NO